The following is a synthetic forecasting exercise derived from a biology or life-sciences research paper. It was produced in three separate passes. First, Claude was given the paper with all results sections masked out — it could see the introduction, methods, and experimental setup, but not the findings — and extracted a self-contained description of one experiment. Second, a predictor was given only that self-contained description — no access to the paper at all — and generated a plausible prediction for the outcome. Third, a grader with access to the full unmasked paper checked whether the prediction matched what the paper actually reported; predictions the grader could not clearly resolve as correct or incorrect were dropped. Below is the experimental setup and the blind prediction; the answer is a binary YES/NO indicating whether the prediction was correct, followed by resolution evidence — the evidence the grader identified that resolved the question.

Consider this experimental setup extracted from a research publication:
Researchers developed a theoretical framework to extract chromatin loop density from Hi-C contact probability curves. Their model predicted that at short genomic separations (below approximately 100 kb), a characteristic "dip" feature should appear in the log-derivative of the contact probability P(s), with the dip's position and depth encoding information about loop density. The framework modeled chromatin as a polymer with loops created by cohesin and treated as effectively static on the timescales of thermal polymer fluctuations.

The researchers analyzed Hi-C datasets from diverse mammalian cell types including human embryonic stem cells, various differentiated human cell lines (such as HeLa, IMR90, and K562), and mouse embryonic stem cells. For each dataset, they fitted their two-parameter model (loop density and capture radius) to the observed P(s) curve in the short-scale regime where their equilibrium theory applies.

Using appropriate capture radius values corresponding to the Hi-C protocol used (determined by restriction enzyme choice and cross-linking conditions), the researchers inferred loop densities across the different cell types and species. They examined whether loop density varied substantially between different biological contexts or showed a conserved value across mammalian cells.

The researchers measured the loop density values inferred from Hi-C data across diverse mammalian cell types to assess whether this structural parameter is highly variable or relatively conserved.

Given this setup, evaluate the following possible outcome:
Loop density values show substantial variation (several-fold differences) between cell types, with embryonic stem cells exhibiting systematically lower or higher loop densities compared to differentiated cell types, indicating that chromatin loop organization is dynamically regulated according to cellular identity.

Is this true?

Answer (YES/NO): NO